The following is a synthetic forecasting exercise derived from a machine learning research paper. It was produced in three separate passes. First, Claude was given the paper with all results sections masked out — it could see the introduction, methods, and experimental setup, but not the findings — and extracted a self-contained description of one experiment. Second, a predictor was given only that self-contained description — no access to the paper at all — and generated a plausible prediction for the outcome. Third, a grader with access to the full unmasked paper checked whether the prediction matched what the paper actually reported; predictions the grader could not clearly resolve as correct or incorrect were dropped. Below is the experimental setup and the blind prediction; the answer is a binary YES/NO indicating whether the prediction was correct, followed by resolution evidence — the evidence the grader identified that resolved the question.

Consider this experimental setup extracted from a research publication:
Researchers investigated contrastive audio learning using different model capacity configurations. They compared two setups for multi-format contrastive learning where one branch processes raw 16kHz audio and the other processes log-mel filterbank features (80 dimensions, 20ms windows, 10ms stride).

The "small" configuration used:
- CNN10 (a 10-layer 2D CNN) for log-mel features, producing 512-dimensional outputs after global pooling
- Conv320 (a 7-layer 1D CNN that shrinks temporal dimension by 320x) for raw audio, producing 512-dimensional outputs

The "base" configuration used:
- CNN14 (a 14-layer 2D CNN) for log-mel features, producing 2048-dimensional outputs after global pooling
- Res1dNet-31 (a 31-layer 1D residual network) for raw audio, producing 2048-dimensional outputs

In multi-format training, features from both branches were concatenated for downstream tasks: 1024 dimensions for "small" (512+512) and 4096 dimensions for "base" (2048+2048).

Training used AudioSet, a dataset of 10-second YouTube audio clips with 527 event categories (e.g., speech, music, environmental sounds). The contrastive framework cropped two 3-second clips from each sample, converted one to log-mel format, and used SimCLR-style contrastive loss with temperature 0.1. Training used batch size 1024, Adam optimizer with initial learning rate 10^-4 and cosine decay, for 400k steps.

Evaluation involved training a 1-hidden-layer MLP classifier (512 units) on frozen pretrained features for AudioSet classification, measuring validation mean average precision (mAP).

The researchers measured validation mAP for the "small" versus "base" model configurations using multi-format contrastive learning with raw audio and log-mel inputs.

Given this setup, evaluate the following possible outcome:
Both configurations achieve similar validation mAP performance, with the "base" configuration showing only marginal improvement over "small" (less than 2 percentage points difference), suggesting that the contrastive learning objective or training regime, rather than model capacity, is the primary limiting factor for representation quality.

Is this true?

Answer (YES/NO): NO